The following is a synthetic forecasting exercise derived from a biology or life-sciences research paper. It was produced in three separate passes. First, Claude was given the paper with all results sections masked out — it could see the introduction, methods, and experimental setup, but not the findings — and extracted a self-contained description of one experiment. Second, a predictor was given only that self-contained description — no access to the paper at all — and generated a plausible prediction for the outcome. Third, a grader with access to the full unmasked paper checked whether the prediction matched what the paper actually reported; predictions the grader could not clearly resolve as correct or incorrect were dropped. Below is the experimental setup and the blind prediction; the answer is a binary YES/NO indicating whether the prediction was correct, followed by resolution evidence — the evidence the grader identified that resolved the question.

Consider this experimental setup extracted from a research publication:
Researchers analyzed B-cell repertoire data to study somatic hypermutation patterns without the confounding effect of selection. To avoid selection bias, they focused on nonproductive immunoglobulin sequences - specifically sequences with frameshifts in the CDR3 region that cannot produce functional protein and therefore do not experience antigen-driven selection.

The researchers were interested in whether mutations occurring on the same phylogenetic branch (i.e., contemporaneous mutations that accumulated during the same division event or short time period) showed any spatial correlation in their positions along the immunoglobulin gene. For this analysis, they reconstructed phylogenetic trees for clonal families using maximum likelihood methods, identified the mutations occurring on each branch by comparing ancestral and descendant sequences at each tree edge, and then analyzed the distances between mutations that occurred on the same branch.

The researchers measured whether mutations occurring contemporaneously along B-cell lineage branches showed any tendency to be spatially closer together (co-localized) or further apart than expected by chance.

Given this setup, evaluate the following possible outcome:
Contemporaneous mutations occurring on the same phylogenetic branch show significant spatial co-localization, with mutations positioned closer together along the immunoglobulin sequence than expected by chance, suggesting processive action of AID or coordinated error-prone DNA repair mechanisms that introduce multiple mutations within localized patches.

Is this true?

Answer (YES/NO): YES